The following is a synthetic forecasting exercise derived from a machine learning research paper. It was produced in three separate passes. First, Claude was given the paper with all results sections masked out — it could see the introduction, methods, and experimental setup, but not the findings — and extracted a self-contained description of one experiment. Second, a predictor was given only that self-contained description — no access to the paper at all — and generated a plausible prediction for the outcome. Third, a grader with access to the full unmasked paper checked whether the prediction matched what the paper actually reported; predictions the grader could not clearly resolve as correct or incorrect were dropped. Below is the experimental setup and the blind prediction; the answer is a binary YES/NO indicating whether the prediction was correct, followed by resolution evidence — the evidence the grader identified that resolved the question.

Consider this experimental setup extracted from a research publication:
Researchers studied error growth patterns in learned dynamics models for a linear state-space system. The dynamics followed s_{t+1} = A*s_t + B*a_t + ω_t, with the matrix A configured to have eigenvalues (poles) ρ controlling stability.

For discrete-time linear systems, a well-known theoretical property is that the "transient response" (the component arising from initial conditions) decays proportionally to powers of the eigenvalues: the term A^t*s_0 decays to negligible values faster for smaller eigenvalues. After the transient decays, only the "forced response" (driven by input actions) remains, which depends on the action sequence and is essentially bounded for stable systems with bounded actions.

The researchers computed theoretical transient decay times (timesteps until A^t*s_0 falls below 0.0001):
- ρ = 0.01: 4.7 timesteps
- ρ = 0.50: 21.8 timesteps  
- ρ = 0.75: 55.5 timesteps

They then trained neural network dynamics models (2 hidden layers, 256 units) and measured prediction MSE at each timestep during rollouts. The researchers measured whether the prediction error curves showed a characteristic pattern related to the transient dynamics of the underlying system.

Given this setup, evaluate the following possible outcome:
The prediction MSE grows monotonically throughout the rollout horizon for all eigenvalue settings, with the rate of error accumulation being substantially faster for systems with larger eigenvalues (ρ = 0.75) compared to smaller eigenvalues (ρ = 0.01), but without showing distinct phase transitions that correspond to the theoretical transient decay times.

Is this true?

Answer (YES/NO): NO